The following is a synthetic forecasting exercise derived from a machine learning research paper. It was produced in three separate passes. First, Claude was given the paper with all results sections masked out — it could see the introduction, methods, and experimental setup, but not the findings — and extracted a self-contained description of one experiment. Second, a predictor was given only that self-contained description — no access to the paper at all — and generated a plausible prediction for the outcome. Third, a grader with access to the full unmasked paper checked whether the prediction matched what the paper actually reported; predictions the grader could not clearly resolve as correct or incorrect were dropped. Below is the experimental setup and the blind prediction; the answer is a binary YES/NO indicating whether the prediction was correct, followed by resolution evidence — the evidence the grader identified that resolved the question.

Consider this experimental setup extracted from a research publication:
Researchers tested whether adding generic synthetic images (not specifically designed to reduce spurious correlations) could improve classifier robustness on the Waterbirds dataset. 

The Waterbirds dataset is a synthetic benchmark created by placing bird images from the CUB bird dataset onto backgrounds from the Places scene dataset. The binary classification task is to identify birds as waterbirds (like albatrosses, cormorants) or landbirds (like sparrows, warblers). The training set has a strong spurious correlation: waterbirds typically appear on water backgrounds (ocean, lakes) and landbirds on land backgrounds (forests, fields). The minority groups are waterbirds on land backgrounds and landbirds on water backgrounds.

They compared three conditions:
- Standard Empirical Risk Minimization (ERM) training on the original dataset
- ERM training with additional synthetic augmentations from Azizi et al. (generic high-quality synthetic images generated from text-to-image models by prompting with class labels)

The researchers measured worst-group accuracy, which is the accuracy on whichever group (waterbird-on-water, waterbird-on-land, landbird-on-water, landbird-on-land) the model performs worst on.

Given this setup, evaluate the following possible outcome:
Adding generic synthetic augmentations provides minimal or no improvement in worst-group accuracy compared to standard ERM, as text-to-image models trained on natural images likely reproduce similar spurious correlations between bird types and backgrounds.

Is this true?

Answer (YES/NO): YES